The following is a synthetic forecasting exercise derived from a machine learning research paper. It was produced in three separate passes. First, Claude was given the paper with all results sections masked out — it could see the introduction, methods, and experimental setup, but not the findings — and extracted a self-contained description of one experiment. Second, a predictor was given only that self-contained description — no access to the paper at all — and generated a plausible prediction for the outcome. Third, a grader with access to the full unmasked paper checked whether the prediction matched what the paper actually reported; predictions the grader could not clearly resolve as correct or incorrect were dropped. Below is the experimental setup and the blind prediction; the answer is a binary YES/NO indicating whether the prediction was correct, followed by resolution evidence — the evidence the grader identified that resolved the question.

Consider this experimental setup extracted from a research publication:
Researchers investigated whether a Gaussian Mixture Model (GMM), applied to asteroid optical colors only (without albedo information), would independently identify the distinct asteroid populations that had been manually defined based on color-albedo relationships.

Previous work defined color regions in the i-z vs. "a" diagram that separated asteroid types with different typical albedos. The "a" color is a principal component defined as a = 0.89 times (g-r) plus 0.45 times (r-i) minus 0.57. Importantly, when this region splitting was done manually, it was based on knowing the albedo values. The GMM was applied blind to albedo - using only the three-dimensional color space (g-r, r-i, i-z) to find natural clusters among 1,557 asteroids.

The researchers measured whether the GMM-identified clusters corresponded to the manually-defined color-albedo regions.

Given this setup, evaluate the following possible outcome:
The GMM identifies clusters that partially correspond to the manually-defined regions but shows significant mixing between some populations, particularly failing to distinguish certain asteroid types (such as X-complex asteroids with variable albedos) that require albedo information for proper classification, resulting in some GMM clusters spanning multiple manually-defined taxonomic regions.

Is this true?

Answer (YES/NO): NO